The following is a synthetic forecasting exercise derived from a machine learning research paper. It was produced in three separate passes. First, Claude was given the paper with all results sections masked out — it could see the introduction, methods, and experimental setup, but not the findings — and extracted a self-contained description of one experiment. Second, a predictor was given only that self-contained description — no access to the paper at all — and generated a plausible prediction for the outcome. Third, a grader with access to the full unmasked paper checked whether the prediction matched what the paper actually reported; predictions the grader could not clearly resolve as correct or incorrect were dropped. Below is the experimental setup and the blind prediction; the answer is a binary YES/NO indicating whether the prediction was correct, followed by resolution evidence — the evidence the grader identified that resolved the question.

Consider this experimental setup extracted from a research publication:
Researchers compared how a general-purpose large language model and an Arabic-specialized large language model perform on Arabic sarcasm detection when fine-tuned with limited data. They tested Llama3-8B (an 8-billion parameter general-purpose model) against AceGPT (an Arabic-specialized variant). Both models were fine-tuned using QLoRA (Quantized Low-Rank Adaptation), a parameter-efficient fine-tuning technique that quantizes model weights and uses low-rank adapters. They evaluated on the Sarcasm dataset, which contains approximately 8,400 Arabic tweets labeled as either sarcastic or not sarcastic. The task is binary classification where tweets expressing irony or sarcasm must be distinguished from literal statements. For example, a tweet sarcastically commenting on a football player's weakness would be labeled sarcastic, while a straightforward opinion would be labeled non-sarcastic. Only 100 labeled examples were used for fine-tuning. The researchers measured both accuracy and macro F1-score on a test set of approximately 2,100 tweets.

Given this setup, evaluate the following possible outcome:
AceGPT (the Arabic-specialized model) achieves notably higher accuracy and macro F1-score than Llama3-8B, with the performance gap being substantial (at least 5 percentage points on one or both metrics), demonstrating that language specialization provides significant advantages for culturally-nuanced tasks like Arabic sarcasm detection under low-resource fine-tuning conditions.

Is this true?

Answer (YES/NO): YES